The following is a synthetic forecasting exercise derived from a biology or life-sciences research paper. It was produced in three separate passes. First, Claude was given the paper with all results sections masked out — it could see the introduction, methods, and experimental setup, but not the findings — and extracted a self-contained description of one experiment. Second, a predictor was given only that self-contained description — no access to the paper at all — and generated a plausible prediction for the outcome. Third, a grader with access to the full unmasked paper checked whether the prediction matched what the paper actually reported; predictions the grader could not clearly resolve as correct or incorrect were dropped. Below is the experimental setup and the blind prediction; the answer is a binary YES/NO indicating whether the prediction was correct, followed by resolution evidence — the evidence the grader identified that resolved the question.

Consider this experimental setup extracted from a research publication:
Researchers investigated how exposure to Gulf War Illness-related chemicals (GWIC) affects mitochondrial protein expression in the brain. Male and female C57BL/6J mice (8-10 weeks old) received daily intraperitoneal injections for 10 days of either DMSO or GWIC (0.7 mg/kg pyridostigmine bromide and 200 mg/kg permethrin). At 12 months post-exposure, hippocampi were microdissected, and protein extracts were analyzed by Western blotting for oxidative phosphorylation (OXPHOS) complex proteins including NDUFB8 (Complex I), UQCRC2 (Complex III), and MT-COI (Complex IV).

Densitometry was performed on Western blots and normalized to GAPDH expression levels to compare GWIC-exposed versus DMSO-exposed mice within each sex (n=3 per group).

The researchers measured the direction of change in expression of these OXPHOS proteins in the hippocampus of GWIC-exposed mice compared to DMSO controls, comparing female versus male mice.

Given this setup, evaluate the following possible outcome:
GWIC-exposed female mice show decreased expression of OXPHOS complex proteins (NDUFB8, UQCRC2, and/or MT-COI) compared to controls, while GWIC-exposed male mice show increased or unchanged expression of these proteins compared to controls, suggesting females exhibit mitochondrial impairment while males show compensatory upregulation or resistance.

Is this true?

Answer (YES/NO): NO